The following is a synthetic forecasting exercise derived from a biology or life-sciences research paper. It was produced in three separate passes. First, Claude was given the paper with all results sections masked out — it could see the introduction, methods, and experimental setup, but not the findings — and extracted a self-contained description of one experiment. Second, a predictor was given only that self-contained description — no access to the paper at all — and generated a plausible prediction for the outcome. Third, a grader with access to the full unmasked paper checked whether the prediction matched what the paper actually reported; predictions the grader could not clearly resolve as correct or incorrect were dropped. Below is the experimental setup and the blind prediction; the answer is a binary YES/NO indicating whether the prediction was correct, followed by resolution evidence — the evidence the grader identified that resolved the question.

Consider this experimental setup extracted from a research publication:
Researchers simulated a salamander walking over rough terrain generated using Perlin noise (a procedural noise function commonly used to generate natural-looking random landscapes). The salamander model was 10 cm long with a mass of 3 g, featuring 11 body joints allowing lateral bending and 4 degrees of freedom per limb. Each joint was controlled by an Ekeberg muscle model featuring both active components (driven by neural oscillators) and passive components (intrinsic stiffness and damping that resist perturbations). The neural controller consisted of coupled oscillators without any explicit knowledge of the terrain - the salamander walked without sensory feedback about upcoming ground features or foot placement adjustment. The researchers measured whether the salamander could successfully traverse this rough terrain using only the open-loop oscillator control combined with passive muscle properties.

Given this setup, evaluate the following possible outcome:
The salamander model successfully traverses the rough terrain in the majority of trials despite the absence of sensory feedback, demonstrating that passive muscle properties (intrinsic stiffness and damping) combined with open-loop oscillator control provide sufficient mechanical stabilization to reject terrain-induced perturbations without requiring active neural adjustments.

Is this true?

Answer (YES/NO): YES